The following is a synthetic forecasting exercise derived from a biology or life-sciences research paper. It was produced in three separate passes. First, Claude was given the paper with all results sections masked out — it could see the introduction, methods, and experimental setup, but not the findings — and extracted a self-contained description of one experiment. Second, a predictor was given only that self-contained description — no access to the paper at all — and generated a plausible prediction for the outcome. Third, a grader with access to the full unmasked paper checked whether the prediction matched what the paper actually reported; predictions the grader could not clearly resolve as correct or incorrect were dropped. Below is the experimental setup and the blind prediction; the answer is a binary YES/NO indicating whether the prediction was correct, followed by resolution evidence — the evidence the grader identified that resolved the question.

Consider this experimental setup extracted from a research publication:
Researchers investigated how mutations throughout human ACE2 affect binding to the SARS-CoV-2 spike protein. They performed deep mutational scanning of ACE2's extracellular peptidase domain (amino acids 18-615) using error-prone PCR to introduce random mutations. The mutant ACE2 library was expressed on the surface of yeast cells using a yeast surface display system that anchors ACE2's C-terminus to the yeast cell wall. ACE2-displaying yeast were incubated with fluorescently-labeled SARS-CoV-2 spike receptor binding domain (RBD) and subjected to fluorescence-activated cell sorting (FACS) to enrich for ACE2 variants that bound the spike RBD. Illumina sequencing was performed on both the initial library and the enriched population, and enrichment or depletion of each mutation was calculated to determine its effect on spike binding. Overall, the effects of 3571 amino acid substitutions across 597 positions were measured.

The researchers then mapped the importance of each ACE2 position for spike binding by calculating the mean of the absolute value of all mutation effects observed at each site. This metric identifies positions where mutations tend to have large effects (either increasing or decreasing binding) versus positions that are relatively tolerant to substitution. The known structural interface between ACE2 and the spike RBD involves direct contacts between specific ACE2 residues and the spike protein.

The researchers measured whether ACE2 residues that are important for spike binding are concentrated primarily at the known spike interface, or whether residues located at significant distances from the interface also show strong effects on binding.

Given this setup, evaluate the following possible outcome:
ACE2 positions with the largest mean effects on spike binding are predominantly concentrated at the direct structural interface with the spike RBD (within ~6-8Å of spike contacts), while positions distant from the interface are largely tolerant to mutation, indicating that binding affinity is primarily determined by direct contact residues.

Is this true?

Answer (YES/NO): NO